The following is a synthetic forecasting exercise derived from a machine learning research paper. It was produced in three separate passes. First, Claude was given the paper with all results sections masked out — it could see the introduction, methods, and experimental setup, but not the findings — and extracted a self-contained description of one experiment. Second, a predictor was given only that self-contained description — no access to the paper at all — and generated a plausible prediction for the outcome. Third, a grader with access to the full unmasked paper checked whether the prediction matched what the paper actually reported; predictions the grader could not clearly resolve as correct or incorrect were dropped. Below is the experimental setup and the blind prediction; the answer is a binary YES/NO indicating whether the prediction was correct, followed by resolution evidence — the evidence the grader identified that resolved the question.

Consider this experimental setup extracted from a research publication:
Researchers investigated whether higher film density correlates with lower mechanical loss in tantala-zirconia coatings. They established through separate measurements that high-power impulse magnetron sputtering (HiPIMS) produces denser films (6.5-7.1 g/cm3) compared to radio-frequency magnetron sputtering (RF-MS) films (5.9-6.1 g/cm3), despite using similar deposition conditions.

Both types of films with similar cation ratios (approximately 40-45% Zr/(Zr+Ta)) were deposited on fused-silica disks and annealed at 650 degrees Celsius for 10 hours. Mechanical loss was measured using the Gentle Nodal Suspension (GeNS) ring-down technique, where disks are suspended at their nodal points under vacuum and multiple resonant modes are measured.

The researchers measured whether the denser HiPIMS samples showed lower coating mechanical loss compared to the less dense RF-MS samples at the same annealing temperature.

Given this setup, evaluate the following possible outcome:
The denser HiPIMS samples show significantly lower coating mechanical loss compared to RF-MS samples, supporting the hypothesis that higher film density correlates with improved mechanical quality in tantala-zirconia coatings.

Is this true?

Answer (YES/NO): NO